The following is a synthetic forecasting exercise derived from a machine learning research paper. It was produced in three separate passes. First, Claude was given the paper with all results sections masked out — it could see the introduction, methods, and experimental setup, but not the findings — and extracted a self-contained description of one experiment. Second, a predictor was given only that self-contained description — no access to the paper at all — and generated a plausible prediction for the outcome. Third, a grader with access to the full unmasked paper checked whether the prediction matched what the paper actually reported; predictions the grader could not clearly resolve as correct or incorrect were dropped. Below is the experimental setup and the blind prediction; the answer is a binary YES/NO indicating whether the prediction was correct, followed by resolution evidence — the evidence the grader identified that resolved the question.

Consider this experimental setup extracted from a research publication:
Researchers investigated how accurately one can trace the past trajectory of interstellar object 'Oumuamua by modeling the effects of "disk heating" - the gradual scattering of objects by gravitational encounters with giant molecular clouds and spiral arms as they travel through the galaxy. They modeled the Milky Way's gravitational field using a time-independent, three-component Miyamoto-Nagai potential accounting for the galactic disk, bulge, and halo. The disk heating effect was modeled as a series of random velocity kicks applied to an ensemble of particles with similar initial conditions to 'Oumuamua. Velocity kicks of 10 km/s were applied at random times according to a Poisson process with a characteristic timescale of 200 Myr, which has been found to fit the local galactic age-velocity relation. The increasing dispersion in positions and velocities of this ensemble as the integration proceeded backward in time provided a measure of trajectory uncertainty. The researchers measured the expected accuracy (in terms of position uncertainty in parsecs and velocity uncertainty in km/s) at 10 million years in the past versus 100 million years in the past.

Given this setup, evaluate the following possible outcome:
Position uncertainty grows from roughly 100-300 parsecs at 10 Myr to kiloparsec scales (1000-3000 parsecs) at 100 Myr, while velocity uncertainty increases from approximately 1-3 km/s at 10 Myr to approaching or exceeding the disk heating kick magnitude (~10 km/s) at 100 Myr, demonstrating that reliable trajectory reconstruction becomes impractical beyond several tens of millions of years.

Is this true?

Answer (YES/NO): NO